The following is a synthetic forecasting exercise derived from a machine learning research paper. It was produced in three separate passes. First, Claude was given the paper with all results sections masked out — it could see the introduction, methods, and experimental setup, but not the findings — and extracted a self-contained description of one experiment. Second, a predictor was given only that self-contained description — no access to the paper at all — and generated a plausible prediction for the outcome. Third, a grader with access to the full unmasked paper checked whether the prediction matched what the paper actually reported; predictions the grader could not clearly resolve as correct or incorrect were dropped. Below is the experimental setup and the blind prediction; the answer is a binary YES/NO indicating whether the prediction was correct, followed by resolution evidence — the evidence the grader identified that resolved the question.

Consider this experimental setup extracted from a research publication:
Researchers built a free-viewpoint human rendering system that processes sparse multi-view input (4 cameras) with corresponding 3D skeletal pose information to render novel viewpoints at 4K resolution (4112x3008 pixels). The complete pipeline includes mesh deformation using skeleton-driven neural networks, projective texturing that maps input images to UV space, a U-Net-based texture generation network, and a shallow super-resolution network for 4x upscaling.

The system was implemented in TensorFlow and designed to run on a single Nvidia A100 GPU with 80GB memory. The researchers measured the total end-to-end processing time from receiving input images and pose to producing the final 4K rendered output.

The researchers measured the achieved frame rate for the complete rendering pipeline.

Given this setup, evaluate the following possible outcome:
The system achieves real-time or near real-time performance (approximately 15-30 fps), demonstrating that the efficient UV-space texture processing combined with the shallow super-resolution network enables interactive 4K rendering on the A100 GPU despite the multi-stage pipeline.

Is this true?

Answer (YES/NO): YES